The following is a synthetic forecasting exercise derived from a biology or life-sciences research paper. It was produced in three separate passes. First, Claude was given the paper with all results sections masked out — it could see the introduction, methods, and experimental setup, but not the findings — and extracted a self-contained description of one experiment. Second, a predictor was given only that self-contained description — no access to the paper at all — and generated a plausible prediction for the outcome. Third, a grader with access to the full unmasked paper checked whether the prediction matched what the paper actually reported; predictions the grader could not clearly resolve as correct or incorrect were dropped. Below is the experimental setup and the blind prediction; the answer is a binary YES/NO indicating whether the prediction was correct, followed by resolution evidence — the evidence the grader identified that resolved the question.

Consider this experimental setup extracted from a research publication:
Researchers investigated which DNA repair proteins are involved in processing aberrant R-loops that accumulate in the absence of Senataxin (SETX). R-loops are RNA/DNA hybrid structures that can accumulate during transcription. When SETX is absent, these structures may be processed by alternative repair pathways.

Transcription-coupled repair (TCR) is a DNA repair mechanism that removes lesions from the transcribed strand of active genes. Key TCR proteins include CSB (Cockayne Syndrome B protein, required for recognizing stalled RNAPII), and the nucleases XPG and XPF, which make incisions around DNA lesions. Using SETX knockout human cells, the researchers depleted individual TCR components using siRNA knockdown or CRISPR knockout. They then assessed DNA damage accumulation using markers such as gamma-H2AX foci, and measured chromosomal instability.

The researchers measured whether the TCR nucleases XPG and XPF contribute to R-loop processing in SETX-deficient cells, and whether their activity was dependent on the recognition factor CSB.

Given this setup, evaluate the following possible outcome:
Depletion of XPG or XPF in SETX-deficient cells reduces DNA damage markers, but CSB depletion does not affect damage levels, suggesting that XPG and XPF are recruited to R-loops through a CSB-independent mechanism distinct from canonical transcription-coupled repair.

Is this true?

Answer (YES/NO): NO